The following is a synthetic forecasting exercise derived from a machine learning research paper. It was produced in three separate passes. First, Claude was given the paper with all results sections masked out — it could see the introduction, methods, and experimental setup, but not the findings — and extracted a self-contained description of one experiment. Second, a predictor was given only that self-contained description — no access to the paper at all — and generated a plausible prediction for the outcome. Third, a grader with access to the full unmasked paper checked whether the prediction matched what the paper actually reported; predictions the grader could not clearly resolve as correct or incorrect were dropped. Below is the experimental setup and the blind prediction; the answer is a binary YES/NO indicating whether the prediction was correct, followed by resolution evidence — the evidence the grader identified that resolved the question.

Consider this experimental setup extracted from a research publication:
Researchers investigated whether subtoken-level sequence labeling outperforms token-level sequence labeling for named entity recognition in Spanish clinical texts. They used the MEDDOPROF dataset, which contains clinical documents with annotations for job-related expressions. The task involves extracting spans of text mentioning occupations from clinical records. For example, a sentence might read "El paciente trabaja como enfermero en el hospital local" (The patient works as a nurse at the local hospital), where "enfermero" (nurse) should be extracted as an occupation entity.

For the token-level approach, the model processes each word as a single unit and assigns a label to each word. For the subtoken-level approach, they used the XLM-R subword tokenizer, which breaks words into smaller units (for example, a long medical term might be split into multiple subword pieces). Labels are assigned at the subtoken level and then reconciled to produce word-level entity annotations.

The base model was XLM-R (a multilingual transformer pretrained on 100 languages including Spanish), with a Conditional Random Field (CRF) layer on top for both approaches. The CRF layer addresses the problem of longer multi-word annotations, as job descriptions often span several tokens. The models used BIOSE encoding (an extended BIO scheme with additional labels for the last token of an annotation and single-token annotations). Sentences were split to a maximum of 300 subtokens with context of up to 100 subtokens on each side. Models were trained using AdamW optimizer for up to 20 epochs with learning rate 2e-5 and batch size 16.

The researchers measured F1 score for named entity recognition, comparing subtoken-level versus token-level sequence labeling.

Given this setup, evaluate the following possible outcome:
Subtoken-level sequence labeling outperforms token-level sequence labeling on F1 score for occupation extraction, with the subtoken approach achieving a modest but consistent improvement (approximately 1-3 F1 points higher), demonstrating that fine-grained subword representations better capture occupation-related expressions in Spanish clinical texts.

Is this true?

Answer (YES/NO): YES